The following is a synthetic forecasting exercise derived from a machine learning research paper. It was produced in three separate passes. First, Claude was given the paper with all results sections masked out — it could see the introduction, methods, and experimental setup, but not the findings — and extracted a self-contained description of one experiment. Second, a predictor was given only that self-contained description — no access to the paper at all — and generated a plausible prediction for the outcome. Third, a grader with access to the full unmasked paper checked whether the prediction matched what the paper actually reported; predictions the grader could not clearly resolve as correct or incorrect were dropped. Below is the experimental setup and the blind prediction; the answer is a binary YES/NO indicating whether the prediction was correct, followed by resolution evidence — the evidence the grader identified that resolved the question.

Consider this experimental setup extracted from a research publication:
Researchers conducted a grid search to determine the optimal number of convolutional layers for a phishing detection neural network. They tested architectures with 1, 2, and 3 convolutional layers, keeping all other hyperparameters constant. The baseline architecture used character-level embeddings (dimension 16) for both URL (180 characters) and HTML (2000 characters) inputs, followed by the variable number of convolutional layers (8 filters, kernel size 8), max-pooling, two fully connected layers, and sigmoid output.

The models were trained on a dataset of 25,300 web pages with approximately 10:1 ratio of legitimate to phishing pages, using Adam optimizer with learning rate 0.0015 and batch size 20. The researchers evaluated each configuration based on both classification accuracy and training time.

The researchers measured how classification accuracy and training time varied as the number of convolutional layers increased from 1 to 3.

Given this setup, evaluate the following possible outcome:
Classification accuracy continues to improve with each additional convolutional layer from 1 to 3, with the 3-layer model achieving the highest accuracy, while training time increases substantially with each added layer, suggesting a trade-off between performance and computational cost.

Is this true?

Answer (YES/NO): NO